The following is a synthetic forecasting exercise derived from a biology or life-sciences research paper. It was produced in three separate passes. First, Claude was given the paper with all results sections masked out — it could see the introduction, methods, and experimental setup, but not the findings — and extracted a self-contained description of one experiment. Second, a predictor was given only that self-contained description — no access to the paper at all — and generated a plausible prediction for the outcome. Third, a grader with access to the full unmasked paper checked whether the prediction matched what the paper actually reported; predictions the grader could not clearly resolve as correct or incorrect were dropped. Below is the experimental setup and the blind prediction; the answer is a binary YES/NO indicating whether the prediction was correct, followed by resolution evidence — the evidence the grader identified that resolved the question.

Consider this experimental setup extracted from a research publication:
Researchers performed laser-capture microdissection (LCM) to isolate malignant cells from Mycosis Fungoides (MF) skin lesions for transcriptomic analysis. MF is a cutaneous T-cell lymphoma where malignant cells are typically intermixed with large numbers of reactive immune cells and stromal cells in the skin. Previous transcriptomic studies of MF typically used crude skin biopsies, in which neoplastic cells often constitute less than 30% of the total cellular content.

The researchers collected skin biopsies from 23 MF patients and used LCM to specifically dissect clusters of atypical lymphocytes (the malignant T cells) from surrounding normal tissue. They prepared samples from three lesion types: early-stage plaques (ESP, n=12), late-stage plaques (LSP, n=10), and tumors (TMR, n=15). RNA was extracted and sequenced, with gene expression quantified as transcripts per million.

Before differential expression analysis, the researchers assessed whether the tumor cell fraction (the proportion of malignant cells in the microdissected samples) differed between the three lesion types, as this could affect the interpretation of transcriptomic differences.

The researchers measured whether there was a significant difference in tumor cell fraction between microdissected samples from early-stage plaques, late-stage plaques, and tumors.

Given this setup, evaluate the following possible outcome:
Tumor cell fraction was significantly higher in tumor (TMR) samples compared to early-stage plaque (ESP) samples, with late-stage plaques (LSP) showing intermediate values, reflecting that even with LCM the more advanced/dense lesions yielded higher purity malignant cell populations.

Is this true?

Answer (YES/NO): NO